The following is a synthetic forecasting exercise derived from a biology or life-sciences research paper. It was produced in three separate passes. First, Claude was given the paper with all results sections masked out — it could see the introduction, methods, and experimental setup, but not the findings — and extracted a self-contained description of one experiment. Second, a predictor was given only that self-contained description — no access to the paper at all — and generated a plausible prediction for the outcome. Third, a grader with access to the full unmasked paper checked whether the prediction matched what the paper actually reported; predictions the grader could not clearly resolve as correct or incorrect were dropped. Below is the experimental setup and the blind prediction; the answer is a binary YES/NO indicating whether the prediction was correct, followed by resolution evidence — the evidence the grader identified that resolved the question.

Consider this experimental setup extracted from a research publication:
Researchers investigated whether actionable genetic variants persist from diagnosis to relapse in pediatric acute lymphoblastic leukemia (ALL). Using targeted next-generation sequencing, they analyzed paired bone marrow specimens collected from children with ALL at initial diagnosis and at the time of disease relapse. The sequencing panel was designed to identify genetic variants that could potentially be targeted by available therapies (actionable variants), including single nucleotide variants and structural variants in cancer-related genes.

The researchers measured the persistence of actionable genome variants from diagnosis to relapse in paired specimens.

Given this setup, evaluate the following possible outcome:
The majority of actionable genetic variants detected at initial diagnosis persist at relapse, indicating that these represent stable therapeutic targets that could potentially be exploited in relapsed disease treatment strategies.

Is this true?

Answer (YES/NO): YES